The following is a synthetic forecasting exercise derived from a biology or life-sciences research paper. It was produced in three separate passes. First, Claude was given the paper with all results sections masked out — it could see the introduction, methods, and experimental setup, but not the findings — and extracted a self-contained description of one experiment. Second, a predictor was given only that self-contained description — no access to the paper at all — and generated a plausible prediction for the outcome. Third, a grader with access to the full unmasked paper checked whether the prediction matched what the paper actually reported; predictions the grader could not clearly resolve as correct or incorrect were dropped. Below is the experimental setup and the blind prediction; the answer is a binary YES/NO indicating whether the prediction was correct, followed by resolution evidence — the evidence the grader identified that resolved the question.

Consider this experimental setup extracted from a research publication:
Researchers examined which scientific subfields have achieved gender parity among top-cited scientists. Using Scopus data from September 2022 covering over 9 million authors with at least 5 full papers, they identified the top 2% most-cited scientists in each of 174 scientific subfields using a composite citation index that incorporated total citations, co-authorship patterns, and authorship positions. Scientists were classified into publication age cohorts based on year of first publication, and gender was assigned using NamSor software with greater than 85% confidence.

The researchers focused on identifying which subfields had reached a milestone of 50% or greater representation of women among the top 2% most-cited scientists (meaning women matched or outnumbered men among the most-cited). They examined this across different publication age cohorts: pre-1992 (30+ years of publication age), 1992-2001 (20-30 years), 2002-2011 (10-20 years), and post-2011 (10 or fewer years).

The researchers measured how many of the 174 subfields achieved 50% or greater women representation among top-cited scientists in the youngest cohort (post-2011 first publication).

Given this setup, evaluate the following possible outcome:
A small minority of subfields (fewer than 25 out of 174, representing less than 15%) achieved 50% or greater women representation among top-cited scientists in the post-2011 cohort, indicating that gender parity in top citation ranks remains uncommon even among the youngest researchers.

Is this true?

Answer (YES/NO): NO